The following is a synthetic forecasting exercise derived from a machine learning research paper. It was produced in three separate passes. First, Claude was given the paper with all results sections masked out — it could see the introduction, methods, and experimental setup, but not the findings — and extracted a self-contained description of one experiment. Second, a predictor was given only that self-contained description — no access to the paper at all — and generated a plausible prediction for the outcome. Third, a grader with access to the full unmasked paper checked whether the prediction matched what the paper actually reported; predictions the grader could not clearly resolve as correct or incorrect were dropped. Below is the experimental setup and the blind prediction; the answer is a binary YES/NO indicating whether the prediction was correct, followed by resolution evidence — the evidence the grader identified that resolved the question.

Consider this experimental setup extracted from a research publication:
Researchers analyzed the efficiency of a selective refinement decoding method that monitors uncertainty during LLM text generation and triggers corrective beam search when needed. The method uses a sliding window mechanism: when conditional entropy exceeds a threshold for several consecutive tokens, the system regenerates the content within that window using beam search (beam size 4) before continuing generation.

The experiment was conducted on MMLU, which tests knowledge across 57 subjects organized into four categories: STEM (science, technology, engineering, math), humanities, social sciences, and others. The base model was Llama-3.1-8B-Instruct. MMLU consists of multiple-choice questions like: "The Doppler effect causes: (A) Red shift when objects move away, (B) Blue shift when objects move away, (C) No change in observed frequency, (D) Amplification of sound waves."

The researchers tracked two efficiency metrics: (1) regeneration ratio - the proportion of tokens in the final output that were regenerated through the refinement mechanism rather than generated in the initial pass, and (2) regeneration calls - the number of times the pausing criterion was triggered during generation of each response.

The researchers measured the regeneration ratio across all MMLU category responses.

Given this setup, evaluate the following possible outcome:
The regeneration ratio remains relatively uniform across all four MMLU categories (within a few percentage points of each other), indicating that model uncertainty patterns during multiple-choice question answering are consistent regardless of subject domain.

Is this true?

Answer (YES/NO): YES